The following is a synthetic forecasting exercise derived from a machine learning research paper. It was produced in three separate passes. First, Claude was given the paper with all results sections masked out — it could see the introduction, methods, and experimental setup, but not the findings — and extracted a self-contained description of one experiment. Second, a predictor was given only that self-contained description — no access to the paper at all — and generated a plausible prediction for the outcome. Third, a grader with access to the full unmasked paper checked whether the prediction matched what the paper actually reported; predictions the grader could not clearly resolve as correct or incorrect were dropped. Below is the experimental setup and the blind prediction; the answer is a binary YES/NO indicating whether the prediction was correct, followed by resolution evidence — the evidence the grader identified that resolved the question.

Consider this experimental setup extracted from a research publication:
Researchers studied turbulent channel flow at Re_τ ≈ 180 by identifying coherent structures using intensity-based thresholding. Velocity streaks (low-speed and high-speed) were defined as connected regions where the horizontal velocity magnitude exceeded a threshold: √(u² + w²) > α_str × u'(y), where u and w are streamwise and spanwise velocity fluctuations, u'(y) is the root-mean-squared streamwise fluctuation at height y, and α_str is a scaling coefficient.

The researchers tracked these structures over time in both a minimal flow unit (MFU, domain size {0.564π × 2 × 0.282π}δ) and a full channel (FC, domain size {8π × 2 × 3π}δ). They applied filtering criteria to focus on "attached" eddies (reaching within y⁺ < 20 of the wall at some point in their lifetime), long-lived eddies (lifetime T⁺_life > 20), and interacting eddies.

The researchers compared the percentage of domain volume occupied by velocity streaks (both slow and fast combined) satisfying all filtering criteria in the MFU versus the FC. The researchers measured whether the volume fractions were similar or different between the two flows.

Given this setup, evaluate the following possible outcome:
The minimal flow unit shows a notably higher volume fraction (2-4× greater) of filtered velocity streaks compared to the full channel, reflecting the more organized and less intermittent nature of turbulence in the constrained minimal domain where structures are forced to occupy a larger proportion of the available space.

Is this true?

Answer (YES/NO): NO